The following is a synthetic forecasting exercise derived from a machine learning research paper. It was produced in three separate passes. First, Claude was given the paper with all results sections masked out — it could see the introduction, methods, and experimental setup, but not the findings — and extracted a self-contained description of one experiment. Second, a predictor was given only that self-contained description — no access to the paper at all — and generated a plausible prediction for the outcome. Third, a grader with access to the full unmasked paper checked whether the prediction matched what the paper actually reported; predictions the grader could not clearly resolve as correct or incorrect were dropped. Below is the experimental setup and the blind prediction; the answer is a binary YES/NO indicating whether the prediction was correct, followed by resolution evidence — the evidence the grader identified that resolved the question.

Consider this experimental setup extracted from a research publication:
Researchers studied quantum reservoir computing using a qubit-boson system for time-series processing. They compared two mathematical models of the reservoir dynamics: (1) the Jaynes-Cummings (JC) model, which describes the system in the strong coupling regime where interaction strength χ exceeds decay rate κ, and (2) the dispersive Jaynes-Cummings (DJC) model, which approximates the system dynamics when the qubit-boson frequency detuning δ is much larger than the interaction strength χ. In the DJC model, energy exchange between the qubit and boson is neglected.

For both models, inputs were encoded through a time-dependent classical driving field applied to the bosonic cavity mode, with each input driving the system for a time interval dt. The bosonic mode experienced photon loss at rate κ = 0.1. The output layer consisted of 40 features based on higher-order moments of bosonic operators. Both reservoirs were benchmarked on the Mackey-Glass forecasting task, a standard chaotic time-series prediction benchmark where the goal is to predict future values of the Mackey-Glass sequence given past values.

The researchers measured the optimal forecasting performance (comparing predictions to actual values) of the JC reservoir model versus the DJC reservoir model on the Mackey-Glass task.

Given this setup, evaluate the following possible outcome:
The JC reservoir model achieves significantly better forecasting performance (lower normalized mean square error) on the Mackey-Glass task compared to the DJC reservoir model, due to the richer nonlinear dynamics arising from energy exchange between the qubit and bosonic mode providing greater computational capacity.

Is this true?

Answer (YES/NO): NO